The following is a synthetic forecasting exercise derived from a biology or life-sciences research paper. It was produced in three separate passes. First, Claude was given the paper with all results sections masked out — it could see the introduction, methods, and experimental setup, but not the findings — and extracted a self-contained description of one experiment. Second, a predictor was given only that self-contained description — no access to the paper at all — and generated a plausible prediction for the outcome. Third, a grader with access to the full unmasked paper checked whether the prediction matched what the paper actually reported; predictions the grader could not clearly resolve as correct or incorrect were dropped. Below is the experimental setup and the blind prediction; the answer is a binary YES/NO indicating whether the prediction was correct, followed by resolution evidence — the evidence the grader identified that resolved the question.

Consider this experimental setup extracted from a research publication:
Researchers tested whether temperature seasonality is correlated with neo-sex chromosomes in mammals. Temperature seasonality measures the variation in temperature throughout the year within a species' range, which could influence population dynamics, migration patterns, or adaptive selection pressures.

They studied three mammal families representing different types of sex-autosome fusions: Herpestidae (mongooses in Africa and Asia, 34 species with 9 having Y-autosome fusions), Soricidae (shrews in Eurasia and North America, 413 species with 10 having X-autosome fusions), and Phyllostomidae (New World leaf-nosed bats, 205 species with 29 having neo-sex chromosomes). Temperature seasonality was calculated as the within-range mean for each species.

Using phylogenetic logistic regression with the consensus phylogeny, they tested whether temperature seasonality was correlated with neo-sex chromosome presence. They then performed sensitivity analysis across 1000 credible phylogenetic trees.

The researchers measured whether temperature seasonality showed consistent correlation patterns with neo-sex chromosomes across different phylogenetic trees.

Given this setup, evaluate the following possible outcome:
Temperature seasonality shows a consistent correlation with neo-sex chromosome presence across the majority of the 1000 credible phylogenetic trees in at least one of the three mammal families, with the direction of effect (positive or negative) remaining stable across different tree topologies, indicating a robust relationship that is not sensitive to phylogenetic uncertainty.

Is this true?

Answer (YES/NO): NO